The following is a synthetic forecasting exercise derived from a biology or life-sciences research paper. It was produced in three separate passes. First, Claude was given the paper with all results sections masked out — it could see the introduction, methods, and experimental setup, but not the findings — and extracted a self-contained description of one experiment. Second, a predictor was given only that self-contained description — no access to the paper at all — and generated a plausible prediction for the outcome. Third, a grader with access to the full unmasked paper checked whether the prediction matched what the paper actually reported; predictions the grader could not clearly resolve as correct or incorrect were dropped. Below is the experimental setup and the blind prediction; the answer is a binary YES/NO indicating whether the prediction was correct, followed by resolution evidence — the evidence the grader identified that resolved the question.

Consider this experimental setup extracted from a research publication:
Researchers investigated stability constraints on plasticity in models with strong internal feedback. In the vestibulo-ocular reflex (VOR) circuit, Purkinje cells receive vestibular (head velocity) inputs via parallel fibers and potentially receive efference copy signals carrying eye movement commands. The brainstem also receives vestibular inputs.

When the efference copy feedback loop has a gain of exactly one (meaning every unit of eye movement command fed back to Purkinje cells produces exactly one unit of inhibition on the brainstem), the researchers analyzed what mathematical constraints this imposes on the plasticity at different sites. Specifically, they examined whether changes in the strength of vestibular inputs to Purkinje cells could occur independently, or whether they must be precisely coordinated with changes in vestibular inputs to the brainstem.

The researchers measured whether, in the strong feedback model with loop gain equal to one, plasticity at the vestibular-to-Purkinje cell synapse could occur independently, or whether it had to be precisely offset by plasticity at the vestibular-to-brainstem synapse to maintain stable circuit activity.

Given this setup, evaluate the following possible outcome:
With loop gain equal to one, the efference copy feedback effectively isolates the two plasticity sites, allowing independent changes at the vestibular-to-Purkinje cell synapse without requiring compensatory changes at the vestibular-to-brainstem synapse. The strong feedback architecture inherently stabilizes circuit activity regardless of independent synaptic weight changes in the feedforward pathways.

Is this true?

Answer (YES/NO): NO